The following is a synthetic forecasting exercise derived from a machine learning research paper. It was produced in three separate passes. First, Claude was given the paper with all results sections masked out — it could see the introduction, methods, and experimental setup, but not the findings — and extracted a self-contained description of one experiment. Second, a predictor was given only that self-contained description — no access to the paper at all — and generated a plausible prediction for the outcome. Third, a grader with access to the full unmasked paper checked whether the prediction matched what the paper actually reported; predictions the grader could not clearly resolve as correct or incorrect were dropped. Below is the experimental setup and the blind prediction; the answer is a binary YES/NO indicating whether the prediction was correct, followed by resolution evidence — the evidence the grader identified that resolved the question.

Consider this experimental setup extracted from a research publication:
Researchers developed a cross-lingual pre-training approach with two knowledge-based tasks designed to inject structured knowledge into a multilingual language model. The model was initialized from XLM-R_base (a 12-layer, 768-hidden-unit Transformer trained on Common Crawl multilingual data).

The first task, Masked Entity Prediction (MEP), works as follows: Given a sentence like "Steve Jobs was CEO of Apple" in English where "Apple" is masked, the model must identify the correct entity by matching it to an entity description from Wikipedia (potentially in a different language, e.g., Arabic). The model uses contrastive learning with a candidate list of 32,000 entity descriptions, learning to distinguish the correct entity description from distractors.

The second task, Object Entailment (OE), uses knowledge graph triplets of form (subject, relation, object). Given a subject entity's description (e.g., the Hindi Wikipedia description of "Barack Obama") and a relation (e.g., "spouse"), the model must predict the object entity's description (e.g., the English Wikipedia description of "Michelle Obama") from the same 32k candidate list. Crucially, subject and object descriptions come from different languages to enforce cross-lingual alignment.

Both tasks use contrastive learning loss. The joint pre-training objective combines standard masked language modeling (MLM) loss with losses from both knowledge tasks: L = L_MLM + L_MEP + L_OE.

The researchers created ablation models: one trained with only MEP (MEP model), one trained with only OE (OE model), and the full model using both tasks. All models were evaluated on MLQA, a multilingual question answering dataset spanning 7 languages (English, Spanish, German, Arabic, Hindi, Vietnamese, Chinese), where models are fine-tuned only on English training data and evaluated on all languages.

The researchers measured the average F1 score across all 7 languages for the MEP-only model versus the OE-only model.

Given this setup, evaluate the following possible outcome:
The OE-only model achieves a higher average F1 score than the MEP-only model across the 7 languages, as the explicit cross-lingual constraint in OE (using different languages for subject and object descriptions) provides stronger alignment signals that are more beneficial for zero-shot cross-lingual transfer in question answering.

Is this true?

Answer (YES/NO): YES